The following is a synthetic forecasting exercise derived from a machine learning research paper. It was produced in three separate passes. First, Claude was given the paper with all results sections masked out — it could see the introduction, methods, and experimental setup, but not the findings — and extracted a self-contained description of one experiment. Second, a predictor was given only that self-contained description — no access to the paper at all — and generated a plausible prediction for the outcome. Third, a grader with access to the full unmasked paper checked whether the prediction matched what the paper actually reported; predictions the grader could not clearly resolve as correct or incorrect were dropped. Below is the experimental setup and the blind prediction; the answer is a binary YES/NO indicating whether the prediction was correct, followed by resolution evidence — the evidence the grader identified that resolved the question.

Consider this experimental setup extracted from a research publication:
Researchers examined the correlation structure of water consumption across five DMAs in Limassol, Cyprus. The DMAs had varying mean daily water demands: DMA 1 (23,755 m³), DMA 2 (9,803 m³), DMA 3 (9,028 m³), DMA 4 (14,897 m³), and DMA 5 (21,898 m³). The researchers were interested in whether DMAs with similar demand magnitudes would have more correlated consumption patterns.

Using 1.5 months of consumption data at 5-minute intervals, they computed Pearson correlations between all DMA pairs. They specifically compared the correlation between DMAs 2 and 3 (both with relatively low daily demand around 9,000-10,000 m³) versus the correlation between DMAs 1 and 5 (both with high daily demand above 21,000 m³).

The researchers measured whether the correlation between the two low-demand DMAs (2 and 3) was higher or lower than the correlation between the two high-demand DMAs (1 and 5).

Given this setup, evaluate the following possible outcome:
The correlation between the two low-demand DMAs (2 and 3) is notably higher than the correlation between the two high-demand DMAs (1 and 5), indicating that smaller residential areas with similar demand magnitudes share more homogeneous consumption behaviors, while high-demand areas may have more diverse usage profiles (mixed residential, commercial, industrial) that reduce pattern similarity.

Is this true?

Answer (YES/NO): NO